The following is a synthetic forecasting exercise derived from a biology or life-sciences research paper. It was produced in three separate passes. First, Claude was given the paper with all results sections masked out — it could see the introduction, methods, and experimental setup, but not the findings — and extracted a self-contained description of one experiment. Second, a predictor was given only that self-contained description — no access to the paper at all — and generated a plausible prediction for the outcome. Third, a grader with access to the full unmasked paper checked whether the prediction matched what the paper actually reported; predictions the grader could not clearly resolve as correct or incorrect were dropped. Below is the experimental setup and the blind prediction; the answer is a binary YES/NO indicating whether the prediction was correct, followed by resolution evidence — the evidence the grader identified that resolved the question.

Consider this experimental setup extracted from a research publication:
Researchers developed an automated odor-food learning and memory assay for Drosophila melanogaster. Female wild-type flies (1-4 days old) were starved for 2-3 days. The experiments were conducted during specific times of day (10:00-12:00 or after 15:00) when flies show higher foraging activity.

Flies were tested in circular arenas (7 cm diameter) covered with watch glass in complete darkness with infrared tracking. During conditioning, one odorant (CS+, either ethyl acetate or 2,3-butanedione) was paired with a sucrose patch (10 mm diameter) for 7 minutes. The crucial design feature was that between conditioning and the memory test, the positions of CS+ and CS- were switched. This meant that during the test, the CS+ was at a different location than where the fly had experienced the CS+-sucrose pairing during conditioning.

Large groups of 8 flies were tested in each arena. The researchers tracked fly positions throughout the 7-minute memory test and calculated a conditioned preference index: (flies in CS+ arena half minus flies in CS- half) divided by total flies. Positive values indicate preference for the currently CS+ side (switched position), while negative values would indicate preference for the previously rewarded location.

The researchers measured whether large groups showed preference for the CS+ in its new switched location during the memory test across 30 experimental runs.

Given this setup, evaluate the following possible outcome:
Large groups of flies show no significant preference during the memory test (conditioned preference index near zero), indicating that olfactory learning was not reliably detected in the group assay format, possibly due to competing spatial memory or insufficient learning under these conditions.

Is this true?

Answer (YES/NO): NO